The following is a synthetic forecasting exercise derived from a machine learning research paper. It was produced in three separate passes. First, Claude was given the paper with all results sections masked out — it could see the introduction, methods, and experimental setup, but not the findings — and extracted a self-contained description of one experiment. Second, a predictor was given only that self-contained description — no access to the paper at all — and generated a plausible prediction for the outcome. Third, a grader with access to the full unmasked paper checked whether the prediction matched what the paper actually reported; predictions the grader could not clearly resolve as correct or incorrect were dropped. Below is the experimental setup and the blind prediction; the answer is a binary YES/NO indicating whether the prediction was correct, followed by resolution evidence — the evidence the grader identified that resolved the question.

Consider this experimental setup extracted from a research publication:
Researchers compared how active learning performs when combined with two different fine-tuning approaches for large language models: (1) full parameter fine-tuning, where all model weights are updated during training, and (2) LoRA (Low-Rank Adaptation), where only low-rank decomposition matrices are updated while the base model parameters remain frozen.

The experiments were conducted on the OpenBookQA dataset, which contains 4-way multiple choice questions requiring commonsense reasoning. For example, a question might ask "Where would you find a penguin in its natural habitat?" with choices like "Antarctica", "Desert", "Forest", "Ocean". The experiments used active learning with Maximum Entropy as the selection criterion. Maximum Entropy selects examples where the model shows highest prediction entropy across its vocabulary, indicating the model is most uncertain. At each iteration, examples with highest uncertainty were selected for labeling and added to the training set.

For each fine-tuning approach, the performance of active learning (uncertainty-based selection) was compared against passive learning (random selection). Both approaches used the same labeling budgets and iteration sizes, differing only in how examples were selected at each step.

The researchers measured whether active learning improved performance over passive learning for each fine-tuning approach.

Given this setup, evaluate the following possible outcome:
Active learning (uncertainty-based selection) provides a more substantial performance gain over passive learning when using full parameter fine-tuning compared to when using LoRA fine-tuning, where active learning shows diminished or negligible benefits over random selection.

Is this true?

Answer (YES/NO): NO